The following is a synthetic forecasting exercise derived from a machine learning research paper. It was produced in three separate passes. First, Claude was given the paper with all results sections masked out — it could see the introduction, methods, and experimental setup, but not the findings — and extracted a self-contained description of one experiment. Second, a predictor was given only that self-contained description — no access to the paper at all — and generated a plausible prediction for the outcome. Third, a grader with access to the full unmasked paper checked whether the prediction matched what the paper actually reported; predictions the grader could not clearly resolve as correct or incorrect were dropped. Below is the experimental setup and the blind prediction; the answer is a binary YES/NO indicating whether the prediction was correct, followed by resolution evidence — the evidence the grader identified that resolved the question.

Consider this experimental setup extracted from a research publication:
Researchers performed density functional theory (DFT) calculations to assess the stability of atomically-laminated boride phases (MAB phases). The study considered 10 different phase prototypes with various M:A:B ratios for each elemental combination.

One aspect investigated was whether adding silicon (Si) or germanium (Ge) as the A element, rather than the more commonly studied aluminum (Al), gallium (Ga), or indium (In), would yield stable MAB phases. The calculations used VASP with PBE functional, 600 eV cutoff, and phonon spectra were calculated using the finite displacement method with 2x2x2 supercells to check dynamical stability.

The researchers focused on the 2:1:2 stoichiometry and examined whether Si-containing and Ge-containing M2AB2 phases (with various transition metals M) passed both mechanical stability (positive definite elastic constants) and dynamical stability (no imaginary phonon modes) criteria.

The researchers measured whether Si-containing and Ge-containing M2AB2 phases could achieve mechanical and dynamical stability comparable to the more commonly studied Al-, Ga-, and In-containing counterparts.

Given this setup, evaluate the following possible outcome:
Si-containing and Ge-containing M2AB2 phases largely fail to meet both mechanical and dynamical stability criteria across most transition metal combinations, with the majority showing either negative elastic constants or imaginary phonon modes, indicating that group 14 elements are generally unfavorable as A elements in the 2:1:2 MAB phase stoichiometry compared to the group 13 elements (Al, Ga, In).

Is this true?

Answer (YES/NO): NO